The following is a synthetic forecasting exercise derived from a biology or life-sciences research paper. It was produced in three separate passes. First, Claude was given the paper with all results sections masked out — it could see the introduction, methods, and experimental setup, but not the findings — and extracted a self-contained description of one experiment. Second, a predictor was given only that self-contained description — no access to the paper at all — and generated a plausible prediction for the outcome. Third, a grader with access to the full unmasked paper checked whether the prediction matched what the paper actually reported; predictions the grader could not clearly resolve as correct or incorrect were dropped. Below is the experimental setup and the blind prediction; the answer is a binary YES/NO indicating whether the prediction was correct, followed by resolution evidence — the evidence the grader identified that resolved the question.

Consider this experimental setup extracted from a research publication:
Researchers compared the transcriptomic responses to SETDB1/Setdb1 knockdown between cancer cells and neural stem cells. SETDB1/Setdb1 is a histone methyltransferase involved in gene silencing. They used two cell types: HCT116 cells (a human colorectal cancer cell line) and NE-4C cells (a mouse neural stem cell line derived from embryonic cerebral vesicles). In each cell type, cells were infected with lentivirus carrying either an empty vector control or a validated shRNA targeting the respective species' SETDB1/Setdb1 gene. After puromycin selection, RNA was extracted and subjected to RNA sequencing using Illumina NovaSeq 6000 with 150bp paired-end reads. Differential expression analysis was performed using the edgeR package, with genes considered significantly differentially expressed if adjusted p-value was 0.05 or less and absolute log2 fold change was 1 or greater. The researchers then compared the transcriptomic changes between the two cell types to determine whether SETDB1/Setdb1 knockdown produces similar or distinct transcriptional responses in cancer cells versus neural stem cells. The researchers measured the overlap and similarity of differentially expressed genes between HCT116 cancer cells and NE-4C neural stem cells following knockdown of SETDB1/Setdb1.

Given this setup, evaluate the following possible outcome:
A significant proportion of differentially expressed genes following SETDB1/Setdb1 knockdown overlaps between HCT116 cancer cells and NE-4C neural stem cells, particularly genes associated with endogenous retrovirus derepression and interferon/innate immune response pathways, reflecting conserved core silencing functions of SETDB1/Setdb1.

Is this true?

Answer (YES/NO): NO